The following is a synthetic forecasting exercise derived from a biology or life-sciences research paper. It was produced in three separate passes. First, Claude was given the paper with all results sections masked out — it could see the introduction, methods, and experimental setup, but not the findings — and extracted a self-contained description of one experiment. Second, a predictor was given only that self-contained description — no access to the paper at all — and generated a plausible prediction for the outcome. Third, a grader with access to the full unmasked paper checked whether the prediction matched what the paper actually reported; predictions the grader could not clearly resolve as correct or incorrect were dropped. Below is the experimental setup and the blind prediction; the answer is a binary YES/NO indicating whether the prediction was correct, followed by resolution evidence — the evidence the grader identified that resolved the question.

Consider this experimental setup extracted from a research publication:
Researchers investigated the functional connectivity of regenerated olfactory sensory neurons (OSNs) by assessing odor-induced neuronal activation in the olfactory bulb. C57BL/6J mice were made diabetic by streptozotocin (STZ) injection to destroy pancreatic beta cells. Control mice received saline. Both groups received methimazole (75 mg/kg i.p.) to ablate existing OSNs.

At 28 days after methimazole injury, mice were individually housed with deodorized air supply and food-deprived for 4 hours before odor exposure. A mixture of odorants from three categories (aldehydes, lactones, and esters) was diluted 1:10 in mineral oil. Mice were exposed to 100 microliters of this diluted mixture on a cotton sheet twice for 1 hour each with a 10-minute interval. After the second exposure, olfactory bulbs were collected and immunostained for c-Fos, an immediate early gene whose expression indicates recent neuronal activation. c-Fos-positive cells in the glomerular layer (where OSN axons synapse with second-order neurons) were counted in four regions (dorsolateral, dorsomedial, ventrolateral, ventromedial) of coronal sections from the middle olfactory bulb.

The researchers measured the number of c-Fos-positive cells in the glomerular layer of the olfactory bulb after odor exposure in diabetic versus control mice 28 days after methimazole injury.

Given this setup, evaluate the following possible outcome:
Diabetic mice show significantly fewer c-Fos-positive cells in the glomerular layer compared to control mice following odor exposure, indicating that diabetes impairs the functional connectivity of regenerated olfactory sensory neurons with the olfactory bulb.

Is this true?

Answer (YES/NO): YES